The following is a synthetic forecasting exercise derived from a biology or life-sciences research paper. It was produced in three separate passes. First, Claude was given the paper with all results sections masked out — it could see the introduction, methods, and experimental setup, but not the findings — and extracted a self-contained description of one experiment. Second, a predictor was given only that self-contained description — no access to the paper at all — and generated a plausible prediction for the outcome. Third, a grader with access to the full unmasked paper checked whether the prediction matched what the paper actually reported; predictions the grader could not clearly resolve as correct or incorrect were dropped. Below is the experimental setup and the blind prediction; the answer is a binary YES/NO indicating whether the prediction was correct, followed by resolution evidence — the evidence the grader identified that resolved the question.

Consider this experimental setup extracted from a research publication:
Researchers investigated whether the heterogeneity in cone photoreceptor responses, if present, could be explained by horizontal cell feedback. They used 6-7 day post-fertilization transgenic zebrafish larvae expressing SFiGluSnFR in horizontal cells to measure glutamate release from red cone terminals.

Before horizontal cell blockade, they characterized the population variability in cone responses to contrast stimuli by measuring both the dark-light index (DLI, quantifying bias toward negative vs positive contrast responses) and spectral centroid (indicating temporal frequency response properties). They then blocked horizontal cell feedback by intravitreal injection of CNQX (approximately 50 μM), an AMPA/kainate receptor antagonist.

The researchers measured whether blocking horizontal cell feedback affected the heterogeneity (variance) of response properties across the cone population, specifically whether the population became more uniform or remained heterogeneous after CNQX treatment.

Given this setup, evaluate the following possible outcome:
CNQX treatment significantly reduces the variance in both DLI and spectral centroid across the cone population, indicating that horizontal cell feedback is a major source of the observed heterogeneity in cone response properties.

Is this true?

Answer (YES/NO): YES